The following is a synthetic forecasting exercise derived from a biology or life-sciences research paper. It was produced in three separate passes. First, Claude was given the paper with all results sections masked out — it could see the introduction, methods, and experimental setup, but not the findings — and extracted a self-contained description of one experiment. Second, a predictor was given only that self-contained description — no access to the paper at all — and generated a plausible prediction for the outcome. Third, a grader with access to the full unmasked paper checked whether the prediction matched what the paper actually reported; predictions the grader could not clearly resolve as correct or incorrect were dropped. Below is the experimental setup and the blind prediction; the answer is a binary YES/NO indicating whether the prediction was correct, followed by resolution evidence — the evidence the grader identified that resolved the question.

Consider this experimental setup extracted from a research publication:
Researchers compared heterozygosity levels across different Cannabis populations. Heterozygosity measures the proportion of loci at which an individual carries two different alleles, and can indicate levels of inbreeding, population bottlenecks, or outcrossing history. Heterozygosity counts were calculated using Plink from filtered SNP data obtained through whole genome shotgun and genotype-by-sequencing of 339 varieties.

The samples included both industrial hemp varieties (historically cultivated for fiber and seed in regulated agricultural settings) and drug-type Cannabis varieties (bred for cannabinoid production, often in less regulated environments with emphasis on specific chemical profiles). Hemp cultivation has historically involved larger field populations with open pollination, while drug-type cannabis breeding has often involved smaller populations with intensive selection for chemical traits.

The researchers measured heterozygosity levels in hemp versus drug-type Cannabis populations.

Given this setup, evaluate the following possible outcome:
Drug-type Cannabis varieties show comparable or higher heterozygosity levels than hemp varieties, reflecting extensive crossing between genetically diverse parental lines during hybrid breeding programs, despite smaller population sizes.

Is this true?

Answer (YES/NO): YES